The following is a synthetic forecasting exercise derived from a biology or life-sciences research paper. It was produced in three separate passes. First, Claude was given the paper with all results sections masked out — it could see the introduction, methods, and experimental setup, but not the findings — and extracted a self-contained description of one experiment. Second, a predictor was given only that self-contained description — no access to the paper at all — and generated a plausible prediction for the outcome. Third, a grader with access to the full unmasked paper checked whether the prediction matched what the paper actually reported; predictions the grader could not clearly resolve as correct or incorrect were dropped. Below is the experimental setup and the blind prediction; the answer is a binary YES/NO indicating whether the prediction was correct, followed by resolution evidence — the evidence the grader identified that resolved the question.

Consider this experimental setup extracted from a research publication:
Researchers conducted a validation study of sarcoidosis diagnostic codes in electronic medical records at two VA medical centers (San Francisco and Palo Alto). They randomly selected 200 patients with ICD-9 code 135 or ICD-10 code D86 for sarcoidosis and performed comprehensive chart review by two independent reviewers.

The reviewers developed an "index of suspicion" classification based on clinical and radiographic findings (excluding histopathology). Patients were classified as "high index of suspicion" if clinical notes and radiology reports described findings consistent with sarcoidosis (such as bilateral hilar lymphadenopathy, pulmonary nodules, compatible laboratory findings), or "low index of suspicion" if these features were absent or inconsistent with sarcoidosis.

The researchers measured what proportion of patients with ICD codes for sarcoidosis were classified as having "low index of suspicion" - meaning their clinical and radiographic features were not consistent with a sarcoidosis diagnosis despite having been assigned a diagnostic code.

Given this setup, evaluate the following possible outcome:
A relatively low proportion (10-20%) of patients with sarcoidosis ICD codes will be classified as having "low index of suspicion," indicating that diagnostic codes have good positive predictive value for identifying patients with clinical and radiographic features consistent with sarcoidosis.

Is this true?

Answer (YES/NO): NO